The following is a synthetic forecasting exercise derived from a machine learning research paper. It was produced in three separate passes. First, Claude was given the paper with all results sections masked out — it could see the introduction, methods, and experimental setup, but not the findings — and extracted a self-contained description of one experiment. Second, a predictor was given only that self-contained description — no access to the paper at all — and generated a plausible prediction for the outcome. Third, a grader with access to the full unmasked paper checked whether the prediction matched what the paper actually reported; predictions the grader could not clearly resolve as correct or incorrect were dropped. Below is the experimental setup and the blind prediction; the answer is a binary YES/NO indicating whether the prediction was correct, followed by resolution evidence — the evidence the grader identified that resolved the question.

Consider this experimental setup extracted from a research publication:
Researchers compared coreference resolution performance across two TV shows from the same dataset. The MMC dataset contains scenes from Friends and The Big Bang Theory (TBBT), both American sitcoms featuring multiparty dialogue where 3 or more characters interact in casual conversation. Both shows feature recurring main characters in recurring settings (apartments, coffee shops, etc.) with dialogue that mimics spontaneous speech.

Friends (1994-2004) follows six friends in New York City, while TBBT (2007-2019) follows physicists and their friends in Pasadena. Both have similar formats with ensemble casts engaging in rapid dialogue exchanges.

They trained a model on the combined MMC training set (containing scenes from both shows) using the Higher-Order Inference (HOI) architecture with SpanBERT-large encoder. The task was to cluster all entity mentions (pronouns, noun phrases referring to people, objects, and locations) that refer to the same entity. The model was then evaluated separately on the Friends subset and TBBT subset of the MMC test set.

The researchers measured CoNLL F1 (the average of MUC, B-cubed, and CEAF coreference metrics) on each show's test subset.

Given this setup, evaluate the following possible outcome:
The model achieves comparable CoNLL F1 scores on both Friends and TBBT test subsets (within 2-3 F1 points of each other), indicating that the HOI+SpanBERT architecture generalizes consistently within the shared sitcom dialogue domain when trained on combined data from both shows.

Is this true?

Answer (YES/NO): NO